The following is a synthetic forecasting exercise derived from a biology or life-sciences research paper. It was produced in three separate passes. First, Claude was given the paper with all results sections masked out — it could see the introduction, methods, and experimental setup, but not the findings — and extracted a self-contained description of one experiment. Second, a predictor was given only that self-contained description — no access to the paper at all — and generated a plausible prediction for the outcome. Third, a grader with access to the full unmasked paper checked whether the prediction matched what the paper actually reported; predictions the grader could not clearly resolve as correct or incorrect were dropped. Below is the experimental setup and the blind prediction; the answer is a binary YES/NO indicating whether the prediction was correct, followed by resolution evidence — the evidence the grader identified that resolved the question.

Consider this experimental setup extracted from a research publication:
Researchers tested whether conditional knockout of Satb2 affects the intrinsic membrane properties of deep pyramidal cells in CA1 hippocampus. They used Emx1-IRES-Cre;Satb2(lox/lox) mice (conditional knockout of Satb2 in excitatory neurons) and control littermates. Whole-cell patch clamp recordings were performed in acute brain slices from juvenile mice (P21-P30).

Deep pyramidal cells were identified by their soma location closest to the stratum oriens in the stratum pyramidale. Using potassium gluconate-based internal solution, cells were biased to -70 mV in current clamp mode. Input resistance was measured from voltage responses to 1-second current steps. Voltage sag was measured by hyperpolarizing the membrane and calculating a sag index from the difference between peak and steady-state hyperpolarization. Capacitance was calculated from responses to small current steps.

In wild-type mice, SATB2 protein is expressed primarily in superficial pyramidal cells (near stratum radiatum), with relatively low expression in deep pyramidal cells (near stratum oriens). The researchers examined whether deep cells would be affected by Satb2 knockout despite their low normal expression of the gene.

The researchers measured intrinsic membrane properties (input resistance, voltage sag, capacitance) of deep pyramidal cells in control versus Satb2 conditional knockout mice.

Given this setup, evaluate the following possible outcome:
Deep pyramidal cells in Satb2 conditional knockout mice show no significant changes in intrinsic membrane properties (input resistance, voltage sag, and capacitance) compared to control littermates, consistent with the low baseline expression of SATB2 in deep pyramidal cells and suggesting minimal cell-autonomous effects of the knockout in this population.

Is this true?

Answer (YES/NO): NO